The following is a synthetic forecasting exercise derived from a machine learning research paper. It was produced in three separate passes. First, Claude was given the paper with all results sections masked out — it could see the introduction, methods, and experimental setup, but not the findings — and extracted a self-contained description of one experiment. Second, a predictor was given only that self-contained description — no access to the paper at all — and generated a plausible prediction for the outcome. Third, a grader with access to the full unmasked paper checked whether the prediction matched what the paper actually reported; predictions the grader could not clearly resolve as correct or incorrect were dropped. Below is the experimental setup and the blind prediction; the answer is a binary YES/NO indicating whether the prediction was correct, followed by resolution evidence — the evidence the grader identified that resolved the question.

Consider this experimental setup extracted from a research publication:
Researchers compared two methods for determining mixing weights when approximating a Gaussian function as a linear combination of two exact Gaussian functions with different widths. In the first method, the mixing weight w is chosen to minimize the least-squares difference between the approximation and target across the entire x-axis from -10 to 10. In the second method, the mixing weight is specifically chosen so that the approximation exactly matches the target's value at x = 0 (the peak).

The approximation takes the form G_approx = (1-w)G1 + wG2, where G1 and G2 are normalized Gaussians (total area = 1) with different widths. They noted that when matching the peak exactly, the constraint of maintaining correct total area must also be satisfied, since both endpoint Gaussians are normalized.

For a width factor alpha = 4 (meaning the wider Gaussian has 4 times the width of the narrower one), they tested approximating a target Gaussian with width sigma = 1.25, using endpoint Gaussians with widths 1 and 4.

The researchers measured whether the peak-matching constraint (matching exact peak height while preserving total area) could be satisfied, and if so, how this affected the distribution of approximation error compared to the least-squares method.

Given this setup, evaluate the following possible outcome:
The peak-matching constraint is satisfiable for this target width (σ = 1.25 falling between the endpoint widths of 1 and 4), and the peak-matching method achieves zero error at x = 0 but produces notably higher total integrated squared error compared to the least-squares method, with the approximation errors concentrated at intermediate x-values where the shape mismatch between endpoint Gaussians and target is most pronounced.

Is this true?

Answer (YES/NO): NO